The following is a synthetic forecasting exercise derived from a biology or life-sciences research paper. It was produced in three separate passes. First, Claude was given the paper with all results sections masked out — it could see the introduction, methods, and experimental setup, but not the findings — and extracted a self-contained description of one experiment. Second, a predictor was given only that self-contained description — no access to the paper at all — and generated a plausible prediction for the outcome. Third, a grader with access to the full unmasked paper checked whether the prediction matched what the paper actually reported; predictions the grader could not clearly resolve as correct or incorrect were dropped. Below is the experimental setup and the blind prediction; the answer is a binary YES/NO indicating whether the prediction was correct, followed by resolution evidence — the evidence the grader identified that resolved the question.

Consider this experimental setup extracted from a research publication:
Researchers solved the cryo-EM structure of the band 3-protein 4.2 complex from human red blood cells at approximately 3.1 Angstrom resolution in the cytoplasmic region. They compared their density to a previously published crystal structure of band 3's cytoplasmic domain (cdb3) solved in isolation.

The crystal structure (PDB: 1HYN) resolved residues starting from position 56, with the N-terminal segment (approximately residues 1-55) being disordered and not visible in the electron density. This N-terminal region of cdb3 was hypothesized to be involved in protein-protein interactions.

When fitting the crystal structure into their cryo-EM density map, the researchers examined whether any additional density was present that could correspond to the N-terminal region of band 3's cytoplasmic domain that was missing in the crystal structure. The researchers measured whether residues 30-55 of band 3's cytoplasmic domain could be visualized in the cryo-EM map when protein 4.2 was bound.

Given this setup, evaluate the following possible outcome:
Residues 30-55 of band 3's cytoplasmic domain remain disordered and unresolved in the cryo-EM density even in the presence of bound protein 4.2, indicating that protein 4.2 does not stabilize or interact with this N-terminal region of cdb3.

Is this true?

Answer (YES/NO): NO